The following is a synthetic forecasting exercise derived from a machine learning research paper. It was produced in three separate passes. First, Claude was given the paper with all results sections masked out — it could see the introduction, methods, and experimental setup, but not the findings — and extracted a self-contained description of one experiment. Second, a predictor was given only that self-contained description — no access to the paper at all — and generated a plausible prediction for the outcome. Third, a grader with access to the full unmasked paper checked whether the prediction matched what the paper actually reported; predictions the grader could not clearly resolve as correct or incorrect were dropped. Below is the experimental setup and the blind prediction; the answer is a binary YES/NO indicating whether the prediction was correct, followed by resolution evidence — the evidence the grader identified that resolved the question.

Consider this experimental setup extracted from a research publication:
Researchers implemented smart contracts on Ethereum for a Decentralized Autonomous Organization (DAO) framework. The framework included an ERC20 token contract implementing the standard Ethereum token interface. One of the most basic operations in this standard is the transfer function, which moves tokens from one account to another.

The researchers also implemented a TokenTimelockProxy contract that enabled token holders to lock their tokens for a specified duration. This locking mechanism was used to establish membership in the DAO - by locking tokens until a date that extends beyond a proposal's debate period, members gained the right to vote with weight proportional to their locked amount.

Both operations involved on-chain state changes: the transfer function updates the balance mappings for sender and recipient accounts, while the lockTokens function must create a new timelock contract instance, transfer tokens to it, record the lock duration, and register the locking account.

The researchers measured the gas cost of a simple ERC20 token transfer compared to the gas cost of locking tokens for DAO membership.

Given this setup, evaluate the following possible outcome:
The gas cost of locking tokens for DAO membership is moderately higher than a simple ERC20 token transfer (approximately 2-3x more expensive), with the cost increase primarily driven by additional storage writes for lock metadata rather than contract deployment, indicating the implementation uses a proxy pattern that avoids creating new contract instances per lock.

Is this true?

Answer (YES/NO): NO